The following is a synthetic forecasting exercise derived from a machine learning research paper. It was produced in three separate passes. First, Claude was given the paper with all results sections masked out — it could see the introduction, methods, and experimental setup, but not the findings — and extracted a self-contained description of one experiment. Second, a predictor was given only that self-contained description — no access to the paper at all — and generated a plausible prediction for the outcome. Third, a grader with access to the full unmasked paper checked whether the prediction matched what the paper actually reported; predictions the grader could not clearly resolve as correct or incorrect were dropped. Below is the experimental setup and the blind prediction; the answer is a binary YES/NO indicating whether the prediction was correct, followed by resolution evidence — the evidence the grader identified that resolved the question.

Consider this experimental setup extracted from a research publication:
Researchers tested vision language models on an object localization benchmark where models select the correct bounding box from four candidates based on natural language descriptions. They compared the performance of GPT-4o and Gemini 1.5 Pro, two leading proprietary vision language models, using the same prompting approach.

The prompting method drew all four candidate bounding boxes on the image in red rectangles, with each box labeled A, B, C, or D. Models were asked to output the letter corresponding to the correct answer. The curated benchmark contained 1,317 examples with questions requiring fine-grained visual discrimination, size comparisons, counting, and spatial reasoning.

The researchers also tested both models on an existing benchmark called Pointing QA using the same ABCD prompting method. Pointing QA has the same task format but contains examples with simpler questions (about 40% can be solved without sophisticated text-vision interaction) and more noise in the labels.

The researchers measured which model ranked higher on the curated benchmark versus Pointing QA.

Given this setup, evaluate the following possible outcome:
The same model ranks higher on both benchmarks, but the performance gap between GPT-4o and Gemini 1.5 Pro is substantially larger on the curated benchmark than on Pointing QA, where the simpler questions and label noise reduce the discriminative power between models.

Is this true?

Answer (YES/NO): NO